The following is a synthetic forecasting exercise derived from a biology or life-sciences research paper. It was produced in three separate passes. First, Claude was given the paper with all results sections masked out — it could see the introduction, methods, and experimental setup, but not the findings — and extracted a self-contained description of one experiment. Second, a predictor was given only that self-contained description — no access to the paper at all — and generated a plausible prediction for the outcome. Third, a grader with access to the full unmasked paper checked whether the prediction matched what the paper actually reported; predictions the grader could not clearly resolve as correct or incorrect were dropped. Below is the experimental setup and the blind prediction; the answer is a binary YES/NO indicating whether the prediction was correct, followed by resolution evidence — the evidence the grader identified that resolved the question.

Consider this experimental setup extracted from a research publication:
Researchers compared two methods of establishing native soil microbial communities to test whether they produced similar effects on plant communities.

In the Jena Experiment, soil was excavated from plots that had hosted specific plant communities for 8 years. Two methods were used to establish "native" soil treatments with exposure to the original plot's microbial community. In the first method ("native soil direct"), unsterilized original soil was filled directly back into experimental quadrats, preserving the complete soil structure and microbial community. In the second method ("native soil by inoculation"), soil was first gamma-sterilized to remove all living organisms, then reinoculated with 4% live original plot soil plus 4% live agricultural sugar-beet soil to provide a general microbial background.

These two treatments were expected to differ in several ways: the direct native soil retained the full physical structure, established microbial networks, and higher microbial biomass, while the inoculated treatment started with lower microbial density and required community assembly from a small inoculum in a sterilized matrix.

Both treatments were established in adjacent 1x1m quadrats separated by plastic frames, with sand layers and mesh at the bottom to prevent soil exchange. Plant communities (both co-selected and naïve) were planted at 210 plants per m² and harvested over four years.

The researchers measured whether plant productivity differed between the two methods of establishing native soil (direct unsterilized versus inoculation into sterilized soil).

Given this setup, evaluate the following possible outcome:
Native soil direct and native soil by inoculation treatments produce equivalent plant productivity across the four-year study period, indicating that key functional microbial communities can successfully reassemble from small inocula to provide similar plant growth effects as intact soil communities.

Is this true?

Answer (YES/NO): NO